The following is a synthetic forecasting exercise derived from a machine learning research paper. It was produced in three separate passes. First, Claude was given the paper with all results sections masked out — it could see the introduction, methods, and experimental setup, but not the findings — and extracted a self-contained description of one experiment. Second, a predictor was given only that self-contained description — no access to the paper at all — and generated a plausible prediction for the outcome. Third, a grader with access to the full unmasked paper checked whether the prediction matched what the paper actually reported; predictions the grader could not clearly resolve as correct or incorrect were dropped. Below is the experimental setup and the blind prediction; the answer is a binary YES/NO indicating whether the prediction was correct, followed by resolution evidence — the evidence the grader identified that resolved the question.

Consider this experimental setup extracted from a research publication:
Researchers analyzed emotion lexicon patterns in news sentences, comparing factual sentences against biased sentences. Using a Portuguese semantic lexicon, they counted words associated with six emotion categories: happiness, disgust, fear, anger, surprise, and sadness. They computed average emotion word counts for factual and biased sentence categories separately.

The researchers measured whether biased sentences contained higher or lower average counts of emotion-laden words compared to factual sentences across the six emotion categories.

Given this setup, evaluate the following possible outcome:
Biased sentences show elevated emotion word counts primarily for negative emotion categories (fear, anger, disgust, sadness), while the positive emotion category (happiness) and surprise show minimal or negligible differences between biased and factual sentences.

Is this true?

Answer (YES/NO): NO